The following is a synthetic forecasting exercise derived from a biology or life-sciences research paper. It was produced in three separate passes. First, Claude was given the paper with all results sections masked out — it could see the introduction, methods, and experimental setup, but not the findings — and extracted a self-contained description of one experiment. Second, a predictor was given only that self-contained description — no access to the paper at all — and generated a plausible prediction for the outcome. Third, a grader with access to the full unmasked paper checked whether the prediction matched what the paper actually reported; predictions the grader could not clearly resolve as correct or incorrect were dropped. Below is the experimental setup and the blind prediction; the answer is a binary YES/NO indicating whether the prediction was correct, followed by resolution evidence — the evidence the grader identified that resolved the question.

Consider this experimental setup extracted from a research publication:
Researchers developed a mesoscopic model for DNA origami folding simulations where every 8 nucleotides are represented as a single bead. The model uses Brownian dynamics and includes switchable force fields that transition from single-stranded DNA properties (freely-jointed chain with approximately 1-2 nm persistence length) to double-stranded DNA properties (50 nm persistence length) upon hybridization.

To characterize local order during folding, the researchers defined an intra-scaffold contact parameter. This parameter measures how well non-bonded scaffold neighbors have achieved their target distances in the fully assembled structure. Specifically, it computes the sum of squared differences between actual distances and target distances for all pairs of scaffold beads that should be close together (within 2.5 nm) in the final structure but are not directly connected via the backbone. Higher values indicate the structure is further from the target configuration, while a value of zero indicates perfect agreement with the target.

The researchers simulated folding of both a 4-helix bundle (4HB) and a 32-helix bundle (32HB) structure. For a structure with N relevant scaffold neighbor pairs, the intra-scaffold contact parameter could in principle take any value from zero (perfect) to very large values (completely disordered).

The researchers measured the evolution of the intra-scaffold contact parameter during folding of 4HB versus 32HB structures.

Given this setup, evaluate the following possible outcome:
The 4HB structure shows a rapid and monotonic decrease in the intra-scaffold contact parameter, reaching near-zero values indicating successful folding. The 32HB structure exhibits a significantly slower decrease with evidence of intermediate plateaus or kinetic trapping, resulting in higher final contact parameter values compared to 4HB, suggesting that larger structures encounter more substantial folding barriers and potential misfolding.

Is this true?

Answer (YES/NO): YES